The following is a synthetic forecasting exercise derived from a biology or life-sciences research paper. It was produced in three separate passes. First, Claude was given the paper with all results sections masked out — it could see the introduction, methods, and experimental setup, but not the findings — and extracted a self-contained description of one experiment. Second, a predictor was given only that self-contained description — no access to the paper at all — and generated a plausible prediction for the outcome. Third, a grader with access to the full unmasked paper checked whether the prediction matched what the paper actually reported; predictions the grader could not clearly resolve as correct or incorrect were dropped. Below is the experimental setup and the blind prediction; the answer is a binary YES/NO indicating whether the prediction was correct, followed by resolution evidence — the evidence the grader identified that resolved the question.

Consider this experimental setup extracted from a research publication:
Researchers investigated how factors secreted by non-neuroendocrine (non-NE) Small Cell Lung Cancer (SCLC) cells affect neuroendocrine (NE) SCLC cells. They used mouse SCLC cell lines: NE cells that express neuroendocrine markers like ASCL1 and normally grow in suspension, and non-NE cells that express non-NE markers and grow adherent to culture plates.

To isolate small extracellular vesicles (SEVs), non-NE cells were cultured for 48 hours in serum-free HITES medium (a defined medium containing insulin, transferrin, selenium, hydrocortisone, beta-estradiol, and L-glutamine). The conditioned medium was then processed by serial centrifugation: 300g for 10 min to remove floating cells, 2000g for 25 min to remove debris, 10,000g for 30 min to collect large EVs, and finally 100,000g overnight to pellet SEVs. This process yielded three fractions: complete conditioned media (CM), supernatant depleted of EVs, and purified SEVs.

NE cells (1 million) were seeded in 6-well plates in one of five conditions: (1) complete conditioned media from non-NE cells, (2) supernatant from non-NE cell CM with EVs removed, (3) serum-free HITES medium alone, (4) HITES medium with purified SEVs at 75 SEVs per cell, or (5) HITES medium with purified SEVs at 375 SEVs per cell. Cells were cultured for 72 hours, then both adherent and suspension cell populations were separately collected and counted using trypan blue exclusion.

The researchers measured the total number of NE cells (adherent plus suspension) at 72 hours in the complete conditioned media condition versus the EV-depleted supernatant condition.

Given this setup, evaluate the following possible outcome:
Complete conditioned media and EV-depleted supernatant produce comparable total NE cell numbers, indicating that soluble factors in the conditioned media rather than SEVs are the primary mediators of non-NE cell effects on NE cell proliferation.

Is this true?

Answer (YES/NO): NO